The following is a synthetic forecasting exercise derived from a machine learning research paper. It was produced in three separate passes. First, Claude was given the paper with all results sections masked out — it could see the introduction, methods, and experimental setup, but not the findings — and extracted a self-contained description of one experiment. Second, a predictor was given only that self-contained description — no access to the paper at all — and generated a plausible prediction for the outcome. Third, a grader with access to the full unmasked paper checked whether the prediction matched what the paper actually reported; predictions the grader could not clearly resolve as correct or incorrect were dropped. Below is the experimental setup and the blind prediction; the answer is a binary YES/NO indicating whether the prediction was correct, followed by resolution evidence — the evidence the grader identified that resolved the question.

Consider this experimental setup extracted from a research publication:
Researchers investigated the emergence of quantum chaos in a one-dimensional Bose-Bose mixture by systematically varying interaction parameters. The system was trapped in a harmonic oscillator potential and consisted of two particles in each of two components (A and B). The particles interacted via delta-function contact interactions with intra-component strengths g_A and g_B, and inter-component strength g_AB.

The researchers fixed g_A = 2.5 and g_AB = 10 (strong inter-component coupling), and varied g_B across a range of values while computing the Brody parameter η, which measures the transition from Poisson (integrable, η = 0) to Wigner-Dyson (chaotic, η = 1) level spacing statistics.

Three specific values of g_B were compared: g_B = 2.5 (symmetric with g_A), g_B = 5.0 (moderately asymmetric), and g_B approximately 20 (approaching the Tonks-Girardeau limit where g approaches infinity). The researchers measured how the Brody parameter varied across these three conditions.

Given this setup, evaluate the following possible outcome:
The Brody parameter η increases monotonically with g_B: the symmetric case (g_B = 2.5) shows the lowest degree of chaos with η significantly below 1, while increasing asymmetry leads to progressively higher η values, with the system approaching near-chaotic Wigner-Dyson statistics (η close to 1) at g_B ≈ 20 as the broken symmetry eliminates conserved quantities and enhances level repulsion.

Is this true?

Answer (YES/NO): NO